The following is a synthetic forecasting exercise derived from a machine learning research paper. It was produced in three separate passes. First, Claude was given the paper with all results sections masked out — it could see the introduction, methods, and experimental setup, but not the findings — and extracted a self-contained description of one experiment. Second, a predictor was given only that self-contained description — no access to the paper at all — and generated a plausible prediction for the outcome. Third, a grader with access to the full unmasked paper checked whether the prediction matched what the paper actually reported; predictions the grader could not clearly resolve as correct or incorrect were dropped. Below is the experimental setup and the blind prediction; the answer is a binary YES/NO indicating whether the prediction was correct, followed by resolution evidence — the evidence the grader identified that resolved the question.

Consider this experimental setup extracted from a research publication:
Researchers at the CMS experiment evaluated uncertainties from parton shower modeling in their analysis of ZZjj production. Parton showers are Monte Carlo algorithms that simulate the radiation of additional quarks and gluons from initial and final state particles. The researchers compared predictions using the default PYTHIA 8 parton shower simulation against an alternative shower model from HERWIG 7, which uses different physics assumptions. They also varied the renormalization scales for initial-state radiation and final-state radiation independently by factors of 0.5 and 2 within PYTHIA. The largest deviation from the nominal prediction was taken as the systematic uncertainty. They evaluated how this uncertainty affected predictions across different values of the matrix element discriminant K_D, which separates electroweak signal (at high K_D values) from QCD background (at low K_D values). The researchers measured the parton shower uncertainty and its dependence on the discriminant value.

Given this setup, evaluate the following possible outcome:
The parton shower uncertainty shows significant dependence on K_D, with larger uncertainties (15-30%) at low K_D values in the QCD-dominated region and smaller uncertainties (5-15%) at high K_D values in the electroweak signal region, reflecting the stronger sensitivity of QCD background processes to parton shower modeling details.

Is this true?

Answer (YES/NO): NO